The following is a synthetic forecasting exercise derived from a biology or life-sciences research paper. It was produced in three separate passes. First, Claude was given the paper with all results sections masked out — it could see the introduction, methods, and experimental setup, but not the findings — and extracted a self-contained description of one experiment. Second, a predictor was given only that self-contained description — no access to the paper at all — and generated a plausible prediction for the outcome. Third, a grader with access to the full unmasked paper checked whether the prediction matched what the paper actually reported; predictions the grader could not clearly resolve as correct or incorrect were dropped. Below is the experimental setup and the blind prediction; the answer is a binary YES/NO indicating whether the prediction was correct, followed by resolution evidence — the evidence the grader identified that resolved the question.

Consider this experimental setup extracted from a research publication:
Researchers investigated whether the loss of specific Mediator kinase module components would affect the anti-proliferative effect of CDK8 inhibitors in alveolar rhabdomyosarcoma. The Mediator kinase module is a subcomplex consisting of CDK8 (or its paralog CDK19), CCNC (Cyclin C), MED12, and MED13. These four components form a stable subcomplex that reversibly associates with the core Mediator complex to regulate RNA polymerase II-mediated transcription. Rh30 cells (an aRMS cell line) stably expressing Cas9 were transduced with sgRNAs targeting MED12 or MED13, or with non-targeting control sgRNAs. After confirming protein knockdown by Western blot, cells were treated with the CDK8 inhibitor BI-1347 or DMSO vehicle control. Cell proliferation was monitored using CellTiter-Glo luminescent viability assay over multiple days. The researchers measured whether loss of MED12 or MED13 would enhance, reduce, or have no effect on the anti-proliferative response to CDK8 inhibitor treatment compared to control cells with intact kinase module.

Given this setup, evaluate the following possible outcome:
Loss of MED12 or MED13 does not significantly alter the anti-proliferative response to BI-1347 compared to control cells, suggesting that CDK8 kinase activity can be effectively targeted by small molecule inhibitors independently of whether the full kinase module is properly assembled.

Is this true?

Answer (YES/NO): NO